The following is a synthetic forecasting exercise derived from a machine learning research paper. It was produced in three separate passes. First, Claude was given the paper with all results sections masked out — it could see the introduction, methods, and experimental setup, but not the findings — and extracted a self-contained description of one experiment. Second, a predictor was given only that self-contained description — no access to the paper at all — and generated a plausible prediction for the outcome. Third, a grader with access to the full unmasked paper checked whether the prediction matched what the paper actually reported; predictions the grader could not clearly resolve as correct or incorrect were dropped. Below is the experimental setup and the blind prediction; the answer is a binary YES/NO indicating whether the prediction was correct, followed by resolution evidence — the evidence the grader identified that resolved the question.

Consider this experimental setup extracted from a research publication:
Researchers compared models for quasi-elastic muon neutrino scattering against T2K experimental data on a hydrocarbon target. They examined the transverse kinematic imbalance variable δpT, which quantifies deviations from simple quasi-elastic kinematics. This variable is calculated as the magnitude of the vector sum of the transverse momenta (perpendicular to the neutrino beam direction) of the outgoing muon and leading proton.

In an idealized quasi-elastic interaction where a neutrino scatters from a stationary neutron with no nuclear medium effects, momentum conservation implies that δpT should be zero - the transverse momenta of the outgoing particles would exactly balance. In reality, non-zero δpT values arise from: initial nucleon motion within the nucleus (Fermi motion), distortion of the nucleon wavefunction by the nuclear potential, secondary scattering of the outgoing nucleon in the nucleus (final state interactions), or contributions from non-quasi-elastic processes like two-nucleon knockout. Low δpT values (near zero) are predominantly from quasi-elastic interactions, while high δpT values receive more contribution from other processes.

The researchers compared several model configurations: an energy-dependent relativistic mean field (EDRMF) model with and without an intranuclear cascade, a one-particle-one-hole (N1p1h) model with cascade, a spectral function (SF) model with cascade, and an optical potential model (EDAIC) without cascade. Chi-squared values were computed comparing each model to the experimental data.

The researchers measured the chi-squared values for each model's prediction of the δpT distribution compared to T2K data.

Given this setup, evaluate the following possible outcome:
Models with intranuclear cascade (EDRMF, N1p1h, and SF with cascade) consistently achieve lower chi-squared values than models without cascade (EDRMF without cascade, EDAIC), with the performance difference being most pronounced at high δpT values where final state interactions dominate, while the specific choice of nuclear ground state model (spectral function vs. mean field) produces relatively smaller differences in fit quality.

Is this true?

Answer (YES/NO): NO